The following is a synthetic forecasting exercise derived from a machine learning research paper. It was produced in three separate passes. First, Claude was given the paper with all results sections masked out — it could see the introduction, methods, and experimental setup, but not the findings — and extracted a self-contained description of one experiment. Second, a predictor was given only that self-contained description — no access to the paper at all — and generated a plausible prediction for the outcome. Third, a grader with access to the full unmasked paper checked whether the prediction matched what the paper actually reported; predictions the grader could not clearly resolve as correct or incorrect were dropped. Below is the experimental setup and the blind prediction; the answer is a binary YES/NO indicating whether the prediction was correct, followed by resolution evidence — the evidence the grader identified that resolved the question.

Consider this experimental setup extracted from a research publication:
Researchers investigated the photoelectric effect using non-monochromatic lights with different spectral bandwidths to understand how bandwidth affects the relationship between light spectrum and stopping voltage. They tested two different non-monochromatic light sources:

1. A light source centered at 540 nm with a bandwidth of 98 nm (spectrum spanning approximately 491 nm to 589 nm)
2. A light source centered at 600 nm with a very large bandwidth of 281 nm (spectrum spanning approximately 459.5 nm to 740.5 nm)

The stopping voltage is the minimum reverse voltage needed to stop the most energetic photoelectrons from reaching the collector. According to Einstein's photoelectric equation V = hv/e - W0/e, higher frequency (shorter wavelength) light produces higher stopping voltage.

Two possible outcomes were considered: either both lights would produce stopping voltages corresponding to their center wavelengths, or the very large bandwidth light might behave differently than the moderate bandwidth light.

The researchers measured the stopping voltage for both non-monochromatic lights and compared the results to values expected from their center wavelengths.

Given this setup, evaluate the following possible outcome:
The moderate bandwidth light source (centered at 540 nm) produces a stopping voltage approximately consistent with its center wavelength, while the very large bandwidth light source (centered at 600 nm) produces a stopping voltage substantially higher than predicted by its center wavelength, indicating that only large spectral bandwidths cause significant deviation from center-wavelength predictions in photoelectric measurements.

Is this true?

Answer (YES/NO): YES